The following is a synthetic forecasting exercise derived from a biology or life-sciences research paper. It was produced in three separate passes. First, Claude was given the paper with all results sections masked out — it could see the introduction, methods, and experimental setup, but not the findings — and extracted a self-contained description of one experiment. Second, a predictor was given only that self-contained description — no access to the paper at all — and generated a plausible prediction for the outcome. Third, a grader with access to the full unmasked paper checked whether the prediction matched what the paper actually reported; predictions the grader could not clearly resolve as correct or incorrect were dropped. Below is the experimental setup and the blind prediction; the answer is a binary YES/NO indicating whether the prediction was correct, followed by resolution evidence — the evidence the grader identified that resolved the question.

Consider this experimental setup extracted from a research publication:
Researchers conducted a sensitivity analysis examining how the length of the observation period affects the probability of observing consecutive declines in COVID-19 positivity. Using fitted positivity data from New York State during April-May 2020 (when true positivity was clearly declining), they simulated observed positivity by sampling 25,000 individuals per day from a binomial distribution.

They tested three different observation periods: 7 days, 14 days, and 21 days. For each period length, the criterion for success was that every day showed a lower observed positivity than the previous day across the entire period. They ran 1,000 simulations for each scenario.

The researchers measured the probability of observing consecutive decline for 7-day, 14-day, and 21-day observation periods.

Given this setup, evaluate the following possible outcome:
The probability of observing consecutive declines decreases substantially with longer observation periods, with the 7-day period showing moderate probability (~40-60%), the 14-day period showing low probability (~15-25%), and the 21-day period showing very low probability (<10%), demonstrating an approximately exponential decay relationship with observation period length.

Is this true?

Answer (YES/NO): NO